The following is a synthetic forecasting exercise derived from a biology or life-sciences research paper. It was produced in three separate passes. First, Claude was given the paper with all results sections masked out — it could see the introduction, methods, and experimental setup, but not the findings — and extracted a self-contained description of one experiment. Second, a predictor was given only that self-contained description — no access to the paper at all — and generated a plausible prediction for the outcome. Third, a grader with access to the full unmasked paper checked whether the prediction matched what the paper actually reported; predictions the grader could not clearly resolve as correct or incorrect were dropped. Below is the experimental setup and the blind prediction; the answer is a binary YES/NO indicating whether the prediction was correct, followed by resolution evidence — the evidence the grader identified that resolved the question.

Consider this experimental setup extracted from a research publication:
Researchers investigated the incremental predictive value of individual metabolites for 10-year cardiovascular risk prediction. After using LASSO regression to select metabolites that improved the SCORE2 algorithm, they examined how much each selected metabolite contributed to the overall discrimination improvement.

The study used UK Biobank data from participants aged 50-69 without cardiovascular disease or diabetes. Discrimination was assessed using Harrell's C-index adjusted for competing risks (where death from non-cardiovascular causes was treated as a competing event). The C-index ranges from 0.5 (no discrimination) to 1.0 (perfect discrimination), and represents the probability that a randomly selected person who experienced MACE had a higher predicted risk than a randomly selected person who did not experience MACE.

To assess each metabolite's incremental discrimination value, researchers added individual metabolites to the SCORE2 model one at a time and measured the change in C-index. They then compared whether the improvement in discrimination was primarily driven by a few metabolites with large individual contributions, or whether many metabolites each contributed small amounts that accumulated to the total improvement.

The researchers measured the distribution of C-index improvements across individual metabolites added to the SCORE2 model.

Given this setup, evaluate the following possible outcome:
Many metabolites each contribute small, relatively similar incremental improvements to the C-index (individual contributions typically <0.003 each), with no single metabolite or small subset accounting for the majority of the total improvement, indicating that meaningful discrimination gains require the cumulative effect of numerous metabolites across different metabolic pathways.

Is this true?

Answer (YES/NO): NO